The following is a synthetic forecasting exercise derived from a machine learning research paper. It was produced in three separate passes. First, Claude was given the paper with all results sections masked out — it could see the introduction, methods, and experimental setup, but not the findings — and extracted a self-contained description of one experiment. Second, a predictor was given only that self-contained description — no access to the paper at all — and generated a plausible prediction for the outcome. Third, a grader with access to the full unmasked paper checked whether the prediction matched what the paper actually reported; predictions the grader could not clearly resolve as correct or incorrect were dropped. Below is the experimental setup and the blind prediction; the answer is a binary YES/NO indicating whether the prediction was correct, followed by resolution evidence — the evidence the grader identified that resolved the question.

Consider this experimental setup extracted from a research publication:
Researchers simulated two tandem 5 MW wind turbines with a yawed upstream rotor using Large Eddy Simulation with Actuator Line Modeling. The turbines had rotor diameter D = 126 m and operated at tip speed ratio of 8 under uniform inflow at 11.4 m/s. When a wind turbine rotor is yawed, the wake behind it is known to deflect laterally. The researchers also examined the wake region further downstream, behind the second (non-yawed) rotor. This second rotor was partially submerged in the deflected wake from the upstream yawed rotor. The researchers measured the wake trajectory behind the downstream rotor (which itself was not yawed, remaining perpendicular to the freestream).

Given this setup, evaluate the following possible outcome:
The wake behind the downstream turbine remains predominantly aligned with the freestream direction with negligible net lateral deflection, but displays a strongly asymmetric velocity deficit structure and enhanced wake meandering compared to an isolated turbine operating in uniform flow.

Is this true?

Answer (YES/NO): NO